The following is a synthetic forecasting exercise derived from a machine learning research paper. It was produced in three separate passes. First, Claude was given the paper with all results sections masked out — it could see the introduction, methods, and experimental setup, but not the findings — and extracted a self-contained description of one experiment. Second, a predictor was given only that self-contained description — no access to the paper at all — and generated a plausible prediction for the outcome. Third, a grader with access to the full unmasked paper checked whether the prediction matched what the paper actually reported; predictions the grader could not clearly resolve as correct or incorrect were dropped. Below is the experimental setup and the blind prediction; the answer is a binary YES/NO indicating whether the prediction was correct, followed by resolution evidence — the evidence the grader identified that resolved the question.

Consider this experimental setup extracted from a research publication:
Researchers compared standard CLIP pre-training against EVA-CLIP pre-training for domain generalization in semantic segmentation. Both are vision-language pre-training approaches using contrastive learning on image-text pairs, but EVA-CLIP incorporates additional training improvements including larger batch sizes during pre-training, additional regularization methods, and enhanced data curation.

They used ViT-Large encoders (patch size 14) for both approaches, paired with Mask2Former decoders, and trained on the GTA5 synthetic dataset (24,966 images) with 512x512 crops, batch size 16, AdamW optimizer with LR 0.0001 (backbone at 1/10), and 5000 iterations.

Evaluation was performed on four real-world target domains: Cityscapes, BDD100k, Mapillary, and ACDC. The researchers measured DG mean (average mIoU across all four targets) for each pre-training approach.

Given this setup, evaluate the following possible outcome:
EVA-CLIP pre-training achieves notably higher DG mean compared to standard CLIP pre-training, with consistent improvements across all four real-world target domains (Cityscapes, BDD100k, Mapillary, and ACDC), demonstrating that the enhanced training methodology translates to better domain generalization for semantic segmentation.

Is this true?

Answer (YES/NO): YES